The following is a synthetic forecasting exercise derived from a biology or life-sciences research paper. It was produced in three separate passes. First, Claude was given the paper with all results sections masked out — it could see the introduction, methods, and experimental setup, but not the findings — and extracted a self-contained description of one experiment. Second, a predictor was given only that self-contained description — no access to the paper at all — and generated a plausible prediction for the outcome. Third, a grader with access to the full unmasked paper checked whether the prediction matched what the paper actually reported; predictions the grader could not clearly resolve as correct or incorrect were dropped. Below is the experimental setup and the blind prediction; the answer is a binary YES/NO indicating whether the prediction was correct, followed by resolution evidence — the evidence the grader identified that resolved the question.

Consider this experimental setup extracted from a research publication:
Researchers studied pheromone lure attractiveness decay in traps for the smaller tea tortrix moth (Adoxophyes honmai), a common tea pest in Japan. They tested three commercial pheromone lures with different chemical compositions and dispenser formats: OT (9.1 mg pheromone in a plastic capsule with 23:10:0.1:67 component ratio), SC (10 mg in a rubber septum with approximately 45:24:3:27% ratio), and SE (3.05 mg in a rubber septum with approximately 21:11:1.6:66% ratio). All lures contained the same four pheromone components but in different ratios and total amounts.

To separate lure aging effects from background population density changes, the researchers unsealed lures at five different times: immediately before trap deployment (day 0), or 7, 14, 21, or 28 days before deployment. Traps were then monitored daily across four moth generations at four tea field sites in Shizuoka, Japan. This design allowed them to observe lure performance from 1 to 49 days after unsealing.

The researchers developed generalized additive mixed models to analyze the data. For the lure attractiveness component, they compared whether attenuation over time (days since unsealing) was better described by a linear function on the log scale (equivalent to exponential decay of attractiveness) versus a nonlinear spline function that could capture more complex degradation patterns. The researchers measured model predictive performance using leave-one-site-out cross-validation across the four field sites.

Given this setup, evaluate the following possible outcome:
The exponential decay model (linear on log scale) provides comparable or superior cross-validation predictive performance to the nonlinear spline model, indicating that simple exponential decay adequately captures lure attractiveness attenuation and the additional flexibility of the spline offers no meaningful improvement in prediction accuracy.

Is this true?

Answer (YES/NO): YES